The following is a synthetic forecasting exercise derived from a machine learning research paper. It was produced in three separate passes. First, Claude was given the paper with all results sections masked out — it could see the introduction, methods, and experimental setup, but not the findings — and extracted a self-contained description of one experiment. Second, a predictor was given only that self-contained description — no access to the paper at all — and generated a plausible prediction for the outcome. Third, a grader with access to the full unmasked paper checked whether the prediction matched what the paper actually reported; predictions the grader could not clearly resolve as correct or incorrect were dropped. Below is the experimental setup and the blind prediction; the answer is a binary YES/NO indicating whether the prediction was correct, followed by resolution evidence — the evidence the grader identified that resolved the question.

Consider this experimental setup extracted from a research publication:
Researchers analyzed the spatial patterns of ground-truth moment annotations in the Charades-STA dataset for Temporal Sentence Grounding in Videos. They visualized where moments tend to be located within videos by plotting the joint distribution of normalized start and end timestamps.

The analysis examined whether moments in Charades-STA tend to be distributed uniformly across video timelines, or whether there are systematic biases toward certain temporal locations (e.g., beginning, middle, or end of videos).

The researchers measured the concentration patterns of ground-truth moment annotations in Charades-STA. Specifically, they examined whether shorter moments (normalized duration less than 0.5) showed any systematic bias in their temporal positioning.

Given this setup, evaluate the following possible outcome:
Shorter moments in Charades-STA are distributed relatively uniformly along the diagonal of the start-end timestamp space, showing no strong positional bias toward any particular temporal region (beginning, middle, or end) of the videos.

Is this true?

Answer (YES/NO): NO